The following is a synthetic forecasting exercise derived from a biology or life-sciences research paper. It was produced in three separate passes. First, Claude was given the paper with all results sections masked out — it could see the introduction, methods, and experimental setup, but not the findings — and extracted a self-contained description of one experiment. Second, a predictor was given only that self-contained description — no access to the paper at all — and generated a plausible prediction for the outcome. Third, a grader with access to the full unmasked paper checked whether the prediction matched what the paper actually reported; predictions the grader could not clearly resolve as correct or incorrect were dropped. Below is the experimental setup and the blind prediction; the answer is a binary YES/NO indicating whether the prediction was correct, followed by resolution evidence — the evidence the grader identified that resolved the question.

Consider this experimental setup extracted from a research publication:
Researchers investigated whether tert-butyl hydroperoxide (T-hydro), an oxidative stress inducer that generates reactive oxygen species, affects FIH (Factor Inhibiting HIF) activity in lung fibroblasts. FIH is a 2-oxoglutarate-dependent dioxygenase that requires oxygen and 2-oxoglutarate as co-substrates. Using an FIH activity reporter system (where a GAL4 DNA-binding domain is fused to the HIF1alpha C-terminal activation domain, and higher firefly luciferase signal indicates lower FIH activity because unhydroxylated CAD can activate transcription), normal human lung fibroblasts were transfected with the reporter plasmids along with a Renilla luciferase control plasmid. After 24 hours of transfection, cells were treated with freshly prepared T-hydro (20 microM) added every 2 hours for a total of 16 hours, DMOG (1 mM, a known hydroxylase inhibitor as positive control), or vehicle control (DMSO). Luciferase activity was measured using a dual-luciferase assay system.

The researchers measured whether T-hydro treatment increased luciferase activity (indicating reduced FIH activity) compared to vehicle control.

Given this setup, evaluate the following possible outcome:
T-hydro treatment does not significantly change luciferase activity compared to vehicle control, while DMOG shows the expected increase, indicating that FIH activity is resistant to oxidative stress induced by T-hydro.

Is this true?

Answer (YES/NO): NO